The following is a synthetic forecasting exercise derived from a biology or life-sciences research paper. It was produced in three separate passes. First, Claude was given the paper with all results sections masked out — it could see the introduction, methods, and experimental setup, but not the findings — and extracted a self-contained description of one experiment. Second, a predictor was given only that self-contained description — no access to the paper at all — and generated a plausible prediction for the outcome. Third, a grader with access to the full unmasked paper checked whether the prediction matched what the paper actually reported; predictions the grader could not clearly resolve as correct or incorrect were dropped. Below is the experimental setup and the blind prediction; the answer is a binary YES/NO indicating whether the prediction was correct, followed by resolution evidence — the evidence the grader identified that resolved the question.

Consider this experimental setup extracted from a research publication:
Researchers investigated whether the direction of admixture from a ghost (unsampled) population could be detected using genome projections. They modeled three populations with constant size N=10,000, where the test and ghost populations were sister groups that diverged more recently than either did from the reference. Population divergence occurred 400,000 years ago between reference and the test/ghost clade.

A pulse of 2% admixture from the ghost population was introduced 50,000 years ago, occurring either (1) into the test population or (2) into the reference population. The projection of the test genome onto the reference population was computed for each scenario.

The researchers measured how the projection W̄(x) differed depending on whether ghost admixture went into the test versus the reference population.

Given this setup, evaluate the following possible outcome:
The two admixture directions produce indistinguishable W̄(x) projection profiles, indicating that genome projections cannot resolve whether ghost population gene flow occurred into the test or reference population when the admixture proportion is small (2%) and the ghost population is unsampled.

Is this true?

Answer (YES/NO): NO